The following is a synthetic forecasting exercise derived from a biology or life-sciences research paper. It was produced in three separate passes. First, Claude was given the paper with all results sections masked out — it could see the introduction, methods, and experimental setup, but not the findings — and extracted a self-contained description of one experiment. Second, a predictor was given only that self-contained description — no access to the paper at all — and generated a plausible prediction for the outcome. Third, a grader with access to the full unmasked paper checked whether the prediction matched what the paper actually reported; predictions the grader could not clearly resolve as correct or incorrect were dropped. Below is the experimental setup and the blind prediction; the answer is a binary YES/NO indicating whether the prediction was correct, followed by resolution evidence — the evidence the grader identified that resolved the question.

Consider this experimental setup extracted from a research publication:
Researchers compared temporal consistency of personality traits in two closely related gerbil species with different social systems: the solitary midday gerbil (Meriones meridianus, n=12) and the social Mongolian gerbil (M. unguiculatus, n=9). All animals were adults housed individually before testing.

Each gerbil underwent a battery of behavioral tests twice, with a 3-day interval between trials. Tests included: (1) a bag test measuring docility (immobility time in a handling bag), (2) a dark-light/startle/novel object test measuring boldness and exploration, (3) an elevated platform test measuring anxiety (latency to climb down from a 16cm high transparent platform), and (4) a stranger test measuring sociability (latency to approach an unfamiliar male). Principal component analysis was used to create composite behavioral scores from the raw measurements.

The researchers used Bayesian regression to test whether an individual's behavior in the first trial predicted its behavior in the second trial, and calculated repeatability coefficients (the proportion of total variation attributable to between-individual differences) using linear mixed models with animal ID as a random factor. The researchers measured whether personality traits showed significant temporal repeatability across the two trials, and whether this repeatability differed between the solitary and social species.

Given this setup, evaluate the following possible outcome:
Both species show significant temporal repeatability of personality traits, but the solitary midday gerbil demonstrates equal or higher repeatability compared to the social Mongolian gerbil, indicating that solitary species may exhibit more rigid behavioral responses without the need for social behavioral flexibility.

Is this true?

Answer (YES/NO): YES